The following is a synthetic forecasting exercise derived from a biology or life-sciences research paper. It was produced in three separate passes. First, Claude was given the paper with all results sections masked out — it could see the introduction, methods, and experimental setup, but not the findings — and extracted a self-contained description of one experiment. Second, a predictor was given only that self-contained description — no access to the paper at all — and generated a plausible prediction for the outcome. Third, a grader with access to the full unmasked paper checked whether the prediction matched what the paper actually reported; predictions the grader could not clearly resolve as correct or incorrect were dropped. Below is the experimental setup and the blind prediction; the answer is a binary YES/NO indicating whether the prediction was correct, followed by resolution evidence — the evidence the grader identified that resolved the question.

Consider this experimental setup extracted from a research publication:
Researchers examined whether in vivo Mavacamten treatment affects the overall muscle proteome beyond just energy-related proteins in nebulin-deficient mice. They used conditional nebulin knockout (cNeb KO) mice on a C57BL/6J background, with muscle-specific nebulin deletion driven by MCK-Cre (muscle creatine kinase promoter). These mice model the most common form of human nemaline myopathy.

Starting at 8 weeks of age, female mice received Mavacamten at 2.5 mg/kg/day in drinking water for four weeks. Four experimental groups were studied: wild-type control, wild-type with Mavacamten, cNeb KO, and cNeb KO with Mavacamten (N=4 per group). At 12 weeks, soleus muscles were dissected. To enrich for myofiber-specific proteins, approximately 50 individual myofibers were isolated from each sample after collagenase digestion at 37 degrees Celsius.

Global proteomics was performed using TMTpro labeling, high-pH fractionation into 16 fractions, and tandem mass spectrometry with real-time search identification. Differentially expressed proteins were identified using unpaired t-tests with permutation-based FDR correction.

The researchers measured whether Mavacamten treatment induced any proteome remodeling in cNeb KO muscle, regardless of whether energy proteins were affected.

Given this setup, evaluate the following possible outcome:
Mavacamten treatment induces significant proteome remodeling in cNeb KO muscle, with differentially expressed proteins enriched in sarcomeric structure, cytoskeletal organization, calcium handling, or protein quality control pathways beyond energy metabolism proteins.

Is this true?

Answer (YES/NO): NO